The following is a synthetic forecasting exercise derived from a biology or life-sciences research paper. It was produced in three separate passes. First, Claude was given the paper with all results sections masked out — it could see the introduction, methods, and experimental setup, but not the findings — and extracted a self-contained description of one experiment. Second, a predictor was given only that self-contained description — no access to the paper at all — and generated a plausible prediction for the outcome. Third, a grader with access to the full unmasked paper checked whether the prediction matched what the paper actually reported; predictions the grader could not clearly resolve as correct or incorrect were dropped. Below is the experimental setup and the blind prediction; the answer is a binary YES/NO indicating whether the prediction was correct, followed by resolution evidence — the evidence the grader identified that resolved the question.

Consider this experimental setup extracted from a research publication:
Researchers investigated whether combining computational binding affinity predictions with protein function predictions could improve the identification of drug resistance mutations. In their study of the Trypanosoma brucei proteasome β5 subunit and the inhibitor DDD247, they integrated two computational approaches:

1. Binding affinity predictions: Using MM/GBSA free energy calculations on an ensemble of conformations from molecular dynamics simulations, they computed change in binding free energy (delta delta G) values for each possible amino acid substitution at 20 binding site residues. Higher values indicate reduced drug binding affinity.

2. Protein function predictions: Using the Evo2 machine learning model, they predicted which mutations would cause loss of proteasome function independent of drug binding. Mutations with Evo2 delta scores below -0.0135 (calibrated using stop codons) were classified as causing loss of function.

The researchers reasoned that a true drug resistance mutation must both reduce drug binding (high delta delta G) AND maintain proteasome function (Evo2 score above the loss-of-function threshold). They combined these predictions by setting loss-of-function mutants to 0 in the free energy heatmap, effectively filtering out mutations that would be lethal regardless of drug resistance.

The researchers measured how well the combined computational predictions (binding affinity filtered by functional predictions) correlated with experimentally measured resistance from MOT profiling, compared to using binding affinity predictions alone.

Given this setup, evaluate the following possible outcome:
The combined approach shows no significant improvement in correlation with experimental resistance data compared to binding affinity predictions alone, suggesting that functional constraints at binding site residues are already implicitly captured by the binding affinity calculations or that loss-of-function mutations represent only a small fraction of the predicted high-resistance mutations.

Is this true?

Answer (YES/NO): NO